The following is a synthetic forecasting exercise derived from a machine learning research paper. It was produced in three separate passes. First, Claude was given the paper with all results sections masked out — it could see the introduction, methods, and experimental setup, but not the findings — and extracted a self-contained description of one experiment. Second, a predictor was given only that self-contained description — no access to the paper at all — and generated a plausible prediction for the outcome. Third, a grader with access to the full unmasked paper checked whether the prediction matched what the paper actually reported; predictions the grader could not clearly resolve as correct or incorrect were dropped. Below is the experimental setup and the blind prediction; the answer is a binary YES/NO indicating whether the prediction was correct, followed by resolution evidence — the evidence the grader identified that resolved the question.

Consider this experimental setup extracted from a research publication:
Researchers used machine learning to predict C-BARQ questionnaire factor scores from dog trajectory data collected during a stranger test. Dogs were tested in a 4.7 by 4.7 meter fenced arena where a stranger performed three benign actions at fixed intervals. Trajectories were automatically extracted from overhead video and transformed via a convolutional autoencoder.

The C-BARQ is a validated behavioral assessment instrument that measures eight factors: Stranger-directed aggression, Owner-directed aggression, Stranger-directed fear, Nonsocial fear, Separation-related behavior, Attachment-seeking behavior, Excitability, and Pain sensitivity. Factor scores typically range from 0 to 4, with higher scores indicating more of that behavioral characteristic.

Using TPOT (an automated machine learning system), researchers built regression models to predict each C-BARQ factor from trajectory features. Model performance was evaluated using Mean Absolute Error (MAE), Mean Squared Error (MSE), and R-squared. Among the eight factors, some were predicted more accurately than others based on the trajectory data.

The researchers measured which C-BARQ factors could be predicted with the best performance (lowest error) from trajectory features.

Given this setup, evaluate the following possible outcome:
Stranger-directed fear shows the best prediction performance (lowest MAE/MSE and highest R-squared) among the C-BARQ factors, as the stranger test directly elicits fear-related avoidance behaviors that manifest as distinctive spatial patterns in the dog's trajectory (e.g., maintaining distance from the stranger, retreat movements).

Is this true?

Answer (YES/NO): NO